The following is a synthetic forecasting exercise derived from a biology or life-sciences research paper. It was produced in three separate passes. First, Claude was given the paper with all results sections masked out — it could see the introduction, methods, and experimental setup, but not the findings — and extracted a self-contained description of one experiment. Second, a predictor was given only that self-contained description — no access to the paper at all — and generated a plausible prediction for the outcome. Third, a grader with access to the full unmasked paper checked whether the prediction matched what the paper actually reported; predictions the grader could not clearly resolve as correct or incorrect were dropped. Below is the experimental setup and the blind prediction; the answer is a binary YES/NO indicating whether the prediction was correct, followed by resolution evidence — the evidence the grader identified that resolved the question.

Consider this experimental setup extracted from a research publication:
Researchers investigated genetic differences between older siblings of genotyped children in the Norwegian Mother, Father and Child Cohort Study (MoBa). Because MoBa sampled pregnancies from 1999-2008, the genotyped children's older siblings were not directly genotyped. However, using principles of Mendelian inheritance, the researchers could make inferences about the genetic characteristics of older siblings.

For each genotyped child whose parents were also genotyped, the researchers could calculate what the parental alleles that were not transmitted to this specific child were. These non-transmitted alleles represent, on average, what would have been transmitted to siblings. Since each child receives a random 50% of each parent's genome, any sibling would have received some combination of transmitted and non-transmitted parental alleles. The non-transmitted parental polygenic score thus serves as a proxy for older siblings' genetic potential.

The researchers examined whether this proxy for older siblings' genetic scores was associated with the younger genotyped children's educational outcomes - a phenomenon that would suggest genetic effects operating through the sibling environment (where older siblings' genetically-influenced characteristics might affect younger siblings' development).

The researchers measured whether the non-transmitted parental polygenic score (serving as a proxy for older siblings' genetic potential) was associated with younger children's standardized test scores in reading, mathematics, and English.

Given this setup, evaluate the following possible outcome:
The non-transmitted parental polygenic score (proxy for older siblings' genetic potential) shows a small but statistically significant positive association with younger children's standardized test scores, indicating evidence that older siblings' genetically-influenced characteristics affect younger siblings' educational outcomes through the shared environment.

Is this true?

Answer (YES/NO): NO